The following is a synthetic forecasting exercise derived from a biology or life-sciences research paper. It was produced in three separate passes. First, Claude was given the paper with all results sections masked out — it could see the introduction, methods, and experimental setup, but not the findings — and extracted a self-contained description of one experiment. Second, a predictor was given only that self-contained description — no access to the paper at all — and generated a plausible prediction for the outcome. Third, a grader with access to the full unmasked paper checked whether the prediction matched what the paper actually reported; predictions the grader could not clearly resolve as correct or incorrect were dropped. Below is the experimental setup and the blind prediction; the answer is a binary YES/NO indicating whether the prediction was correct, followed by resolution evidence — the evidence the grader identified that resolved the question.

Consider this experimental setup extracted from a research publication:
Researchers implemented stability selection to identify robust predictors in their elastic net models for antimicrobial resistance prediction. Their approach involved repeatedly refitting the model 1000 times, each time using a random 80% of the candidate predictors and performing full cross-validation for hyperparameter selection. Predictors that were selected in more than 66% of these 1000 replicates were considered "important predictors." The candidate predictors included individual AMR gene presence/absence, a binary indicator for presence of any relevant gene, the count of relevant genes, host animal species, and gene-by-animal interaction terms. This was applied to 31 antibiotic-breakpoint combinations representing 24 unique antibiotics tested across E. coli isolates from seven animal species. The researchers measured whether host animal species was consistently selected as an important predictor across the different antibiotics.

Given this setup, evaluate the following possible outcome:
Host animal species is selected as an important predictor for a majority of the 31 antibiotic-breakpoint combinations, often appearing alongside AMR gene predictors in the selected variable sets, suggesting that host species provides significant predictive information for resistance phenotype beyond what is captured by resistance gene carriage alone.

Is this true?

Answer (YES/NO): NO